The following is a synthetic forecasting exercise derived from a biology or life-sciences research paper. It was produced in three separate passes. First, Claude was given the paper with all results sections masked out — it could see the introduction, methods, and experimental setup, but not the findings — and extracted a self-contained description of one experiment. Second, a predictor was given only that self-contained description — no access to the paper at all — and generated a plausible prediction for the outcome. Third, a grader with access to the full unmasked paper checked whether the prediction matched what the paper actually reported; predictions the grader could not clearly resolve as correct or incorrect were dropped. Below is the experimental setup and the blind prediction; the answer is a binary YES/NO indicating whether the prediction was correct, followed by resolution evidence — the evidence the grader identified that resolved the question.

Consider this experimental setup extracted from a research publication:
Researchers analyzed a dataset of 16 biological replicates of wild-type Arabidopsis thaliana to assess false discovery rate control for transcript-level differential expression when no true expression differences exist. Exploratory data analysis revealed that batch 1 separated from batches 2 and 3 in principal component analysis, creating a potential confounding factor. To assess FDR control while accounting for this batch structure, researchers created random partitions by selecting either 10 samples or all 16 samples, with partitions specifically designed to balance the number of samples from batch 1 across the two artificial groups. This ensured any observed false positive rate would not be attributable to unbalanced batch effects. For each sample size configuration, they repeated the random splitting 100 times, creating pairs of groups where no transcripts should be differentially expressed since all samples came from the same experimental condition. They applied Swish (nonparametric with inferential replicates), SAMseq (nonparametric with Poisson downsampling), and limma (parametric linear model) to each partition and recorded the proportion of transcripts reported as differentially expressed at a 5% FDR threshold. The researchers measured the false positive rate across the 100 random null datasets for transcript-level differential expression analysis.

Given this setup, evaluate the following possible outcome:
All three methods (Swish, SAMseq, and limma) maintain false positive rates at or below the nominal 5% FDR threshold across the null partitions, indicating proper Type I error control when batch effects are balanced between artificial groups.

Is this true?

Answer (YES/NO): YES